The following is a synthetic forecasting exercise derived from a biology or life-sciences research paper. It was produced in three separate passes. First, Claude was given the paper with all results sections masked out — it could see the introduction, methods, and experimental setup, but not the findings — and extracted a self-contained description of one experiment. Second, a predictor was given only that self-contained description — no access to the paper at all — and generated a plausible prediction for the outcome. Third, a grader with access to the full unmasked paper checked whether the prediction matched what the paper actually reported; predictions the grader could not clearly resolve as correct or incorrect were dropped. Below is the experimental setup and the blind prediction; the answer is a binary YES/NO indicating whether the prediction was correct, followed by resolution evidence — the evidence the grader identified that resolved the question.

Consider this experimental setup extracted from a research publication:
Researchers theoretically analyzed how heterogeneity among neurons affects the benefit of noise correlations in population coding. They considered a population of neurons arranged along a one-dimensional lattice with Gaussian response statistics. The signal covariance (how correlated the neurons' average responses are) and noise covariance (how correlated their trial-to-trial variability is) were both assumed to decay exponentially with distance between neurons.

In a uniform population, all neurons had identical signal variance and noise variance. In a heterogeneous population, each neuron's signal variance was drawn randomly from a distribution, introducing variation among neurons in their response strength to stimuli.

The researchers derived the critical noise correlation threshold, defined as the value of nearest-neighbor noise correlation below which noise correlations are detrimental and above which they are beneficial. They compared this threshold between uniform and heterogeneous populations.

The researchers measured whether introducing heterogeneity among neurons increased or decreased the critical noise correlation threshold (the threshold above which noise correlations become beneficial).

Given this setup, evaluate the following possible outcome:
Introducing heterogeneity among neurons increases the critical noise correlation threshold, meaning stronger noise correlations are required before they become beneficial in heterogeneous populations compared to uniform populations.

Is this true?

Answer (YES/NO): NO